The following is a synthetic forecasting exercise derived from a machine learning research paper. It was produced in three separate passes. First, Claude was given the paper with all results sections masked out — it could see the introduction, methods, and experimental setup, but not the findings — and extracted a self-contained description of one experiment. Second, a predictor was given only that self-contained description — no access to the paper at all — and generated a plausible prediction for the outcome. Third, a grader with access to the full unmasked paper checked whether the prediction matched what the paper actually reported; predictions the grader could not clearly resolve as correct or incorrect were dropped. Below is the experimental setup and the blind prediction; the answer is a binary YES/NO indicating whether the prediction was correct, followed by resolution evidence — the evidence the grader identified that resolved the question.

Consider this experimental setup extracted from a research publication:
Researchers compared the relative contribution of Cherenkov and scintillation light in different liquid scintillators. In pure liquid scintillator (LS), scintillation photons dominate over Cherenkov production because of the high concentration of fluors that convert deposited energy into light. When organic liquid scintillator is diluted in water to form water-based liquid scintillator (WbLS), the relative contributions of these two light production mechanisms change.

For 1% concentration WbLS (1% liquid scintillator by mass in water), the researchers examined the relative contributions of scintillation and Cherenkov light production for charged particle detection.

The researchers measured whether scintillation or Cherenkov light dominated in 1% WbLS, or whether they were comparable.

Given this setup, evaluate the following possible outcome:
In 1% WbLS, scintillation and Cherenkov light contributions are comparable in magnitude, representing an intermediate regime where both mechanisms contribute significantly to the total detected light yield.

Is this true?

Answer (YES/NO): YES